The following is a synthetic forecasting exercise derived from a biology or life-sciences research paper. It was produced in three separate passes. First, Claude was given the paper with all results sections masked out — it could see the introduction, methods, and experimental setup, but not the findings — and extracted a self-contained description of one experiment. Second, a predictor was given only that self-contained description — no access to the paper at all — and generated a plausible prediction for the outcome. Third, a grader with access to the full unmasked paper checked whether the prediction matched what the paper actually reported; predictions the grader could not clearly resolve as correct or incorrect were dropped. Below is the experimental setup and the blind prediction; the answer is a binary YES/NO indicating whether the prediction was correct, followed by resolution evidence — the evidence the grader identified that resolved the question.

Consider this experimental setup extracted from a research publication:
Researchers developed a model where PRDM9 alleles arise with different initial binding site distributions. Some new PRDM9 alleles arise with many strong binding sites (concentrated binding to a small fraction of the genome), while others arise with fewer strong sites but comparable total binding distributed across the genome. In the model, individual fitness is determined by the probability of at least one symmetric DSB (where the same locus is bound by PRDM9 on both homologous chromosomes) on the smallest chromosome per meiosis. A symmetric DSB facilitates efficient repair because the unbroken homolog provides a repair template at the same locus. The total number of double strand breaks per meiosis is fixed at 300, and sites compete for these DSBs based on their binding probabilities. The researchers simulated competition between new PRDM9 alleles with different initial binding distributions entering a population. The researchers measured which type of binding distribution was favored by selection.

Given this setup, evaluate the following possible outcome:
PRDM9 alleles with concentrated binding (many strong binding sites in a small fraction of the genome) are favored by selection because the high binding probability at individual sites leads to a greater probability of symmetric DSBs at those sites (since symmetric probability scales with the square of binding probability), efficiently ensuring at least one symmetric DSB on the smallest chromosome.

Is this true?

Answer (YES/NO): NO